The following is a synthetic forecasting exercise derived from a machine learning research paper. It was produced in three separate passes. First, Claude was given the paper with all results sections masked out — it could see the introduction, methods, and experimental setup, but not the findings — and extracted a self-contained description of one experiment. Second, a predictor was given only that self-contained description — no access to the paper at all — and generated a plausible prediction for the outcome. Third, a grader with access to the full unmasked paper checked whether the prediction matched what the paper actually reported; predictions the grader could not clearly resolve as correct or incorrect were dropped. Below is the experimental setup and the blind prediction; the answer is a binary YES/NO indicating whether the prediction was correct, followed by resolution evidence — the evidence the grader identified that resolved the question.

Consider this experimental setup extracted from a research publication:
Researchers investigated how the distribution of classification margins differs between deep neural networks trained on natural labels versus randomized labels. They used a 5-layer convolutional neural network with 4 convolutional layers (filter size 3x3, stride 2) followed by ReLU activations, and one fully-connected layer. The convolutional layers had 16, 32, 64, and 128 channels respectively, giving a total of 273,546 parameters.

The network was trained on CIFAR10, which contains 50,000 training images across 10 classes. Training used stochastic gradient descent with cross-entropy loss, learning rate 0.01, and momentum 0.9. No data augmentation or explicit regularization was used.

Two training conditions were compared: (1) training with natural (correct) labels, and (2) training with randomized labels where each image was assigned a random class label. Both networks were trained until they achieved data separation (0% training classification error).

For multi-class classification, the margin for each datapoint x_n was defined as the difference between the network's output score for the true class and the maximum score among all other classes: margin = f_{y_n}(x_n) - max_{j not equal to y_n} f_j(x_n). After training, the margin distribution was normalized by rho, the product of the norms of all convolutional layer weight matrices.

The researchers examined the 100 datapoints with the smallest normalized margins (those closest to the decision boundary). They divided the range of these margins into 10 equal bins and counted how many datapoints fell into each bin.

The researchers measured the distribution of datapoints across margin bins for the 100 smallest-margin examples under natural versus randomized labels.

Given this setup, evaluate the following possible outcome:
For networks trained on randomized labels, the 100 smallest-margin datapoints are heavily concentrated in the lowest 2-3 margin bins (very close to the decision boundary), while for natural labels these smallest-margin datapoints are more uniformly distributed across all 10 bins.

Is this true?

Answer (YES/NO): YES